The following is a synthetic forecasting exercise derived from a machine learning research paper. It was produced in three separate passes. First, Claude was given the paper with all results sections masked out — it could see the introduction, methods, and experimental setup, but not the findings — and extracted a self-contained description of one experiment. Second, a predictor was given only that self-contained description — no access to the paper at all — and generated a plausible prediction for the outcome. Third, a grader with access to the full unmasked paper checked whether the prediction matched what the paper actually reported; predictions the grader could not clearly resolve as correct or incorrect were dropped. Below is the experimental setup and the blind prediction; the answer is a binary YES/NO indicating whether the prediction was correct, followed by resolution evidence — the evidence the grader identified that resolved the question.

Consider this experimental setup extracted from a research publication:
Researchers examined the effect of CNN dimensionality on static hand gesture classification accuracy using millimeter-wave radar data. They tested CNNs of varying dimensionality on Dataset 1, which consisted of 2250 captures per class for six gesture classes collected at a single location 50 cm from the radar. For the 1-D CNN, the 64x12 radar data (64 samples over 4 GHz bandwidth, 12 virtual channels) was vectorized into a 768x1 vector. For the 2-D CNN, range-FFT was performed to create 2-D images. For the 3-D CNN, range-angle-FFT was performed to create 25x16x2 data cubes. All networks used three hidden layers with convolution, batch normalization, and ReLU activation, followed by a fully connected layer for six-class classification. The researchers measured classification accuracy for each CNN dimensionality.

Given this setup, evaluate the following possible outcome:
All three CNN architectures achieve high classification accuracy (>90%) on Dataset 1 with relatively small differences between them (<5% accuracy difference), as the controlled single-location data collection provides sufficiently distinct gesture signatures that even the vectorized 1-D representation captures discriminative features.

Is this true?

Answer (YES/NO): NO